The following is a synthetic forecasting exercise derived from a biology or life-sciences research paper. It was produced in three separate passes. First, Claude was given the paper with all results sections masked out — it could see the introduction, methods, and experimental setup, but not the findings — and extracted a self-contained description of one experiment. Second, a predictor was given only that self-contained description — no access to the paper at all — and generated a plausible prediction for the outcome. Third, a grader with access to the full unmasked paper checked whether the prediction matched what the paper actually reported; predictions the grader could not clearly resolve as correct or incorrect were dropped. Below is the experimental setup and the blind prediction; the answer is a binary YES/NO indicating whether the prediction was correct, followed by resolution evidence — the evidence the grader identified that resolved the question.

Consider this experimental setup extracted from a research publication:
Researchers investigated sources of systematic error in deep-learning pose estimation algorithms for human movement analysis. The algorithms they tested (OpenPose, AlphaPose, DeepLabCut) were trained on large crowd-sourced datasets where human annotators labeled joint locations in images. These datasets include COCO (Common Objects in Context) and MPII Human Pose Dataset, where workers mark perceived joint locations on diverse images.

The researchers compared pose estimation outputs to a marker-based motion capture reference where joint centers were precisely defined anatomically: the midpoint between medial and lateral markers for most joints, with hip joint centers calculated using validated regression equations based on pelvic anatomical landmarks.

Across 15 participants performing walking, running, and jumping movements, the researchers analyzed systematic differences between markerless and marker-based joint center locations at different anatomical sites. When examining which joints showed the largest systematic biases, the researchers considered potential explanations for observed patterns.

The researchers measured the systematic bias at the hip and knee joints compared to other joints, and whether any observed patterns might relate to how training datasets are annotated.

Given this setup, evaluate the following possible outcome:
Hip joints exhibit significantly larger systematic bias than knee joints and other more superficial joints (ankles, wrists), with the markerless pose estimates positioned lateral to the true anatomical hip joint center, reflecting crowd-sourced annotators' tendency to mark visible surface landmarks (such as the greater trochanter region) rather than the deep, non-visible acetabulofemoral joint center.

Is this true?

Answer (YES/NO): NO